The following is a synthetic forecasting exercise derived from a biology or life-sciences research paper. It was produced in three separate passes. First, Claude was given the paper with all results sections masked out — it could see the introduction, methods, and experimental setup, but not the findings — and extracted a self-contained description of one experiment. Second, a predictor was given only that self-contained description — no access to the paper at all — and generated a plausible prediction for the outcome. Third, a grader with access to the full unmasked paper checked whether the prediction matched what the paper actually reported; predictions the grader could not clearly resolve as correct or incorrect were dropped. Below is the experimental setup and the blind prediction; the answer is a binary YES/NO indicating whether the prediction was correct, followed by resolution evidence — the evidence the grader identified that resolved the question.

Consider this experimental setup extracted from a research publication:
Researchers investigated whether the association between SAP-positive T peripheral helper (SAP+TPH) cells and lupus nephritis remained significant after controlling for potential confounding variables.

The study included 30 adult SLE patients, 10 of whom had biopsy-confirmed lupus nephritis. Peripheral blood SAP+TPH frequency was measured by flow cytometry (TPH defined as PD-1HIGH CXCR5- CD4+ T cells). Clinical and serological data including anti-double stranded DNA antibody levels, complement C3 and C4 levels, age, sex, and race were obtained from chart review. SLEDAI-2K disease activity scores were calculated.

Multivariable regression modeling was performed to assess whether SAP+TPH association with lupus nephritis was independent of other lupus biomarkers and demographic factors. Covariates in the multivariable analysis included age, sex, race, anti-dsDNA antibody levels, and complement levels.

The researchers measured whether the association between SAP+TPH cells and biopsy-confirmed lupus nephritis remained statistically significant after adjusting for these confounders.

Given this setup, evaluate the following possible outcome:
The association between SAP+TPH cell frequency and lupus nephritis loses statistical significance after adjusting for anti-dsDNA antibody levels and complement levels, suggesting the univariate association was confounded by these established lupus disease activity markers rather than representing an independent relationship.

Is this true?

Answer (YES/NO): NO